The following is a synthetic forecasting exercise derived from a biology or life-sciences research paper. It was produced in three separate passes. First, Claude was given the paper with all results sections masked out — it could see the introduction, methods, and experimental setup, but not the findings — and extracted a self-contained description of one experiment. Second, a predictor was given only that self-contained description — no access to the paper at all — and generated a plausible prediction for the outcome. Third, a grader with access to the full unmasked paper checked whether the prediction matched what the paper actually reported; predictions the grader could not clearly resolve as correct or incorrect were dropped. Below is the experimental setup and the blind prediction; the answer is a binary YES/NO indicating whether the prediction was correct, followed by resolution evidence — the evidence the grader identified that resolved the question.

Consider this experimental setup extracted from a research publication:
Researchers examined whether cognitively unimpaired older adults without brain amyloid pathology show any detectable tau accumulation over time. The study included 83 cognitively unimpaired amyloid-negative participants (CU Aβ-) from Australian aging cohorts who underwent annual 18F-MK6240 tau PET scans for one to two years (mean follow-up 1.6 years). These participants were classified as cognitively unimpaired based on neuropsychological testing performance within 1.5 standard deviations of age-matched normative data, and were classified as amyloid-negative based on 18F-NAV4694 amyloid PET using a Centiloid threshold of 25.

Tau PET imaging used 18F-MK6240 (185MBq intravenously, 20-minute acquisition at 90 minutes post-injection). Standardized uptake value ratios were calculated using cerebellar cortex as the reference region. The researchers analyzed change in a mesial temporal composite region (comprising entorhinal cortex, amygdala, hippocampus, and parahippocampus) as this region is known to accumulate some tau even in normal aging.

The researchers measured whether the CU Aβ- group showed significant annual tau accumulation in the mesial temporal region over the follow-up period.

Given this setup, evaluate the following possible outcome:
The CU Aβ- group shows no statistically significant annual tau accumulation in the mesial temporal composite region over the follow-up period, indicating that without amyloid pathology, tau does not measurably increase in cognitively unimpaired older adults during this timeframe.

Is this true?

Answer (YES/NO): NO